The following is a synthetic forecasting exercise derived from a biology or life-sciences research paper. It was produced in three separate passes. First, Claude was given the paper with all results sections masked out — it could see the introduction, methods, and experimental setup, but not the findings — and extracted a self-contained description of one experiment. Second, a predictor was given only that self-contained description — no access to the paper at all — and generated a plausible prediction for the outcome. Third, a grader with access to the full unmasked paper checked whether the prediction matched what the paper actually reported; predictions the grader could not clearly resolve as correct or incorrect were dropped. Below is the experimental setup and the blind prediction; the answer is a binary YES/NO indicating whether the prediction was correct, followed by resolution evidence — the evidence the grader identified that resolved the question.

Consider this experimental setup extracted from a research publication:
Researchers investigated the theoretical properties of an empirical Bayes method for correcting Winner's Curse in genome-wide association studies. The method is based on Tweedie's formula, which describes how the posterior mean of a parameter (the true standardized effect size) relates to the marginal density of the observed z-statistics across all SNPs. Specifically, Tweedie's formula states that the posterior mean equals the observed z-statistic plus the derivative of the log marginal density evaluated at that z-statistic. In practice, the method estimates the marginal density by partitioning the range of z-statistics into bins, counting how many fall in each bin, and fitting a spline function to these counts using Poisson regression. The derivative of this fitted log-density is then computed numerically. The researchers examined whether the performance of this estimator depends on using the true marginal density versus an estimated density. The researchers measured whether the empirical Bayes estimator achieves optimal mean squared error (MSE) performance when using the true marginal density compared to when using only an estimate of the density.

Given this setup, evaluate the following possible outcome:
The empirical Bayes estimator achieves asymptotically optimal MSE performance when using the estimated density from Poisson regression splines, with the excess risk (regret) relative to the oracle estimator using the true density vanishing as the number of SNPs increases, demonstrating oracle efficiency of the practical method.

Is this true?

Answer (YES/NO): NO